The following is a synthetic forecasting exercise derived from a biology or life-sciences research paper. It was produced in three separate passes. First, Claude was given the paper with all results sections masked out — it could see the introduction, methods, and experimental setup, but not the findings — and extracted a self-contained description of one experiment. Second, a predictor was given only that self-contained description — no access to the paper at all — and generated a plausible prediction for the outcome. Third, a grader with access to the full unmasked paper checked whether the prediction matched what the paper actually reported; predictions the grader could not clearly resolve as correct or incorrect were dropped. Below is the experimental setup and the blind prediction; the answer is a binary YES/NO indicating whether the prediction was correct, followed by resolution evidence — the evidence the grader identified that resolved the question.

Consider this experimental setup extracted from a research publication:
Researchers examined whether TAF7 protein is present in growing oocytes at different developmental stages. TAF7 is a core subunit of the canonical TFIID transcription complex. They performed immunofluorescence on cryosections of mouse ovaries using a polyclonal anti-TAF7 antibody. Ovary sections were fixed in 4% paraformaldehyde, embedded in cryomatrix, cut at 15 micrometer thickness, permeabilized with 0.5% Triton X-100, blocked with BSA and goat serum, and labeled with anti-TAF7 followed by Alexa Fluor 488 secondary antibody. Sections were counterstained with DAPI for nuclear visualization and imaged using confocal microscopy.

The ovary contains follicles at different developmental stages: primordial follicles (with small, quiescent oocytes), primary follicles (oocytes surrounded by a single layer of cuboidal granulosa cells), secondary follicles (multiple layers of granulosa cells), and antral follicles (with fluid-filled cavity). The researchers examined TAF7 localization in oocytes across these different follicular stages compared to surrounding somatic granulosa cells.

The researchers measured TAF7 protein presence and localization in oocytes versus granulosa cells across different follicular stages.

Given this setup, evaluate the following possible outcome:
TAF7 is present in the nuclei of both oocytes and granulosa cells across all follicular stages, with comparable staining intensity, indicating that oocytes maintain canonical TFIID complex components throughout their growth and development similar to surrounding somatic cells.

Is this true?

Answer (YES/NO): NO